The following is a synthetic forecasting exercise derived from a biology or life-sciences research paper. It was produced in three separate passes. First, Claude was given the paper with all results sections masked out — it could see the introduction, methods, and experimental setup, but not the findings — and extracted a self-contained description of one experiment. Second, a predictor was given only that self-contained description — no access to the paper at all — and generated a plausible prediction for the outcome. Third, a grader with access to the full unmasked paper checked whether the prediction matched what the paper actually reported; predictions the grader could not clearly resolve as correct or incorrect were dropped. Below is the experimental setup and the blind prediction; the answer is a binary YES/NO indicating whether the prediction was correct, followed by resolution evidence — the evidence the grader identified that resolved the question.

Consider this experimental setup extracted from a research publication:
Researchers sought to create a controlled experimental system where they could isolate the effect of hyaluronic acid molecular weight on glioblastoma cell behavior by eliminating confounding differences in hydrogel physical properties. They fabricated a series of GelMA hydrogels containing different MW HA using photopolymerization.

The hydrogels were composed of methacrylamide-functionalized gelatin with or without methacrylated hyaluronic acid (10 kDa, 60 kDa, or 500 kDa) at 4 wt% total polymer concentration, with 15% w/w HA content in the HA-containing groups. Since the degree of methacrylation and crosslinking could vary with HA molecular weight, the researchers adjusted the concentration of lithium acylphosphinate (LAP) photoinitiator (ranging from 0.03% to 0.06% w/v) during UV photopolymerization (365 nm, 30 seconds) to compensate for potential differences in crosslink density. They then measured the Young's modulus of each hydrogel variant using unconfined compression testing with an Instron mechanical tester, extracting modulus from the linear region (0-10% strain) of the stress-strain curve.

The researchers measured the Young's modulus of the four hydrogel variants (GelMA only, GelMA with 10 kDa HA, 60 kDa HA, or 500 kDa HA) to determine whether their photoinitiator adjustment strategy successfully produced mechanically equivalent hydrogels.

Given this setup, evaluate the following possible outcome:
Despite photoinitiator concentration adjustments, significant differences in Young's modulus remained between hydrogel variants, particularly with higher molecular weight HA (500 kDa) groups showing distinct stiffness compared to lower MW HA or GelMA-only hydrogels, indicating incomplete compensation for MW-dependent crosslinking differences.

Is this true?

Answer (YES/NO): NO